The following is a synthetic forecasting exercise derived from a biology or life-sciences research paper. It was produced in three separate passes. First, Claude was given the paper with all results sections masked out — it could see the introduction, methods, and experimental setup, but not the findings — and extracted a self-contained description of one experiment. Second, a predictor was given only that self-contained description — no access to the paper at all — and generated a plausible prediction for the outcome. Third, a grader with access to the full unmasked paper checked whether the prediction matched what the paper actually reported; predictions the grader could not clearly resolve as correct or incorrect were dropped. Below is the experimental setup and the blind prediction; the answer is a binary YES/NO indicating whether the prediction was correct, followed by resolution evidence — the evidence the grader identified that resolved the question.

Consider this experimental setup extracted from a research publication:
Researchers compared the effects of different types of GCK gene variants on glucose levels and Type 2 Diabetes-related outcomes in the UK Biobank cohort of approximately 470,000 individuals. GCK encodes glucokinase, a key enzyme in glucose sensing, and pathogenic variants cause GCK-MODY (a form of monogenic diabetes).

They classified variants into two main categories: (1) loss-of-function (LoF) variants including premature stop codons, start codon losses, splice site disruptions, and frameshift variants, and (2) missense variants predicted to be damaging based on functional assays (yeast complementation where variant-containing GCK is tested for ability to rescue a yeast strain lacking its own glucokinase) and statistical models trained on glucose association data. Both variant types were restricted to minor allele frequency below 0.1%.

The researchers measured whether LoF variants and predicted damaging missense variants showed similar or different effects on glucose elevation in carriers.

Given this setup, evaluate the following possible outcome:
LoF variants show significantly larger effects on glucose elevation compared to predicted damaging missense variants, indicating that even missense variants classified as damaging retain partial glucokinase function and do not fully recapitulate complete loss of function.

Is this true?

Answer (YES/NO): NO